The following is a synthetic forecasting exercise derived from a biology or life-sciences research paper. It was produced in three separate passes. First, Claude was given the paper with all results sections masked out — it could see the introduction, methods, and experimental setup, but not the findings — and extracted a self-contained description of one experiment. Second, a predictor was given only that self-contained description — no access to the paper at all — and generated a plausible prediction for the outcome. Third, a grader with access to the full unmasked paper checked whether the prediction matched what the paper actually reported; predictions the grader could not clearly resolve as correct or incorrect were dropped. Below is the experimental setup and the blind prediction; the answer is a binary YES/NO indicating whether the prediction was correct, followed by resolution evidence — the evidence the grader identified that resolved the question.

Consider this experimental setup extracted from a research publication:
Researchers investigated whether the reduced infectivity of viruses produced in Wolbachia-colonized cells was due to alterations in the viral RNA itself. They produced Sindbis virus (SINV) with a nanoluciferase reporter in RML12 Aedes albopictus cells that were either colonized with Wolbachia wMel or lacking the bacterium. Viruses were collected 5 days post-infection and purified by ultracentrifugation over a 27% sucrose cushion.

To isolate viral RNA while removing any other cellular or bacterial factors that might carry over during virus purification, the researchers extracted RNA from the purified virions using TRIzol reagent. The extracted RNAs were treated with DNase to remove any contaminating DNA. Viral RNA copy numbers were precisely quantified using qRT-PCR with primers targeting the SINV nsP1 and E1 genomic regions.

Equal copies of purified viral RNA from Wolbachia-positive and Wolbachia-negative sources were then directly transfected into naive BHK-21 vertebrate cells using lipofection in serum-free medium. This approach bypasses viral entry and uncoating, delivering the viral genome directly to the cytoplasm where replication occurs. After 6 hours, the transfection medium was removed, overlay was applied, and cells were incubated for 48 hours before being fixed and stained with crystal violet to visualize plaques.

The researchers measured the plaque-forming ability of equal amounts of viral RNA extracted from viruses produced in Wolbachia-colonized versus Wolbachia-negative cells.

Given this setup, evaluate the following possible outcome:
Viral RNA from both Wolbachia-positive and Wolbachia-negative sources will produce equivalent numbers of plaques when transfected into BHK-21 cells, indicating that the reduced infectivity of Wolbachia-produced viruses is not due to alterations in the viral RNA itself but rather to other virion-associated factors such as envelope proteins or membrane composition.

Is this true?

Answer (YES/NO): NO